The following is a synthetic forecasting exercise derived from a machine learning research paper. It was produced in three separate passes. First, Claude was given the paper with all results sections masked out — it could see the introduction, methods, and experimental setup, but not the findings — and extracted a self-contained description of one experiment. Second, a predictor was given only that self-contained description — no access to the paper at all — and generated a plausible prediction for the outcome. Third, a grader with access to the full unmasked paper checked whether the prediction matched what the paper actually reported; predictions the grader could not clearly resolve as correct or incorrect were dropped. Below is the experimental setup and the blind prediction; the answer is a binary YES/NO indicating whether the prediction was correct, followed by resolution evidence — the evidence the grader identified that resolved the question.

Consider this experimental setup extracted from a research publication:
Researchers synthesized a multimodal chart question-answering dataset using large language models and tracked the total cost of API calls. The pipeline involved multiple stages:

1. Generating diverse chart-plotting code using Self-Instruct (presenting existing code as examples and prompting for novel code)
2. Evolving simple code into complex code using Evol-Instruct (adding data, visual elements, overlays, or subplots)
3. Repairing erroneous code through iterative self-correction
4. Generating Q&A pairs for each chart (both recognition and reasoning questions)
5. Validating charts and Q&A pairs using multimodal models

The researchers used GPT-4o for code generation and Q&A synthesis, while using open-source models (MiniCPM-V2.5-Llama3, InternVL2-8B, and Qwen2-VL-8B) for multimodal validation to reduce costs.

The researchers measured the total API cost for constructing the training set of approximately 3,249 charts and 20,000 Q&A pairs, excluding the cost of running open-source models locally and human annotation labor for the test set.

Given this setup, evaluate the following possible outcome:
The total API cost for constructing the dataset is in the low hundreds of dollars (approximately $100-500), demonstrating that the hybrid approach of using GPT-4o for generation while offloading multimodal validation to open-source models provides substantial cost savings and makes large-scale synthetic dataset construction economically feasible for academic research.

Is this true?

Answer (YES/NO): YES